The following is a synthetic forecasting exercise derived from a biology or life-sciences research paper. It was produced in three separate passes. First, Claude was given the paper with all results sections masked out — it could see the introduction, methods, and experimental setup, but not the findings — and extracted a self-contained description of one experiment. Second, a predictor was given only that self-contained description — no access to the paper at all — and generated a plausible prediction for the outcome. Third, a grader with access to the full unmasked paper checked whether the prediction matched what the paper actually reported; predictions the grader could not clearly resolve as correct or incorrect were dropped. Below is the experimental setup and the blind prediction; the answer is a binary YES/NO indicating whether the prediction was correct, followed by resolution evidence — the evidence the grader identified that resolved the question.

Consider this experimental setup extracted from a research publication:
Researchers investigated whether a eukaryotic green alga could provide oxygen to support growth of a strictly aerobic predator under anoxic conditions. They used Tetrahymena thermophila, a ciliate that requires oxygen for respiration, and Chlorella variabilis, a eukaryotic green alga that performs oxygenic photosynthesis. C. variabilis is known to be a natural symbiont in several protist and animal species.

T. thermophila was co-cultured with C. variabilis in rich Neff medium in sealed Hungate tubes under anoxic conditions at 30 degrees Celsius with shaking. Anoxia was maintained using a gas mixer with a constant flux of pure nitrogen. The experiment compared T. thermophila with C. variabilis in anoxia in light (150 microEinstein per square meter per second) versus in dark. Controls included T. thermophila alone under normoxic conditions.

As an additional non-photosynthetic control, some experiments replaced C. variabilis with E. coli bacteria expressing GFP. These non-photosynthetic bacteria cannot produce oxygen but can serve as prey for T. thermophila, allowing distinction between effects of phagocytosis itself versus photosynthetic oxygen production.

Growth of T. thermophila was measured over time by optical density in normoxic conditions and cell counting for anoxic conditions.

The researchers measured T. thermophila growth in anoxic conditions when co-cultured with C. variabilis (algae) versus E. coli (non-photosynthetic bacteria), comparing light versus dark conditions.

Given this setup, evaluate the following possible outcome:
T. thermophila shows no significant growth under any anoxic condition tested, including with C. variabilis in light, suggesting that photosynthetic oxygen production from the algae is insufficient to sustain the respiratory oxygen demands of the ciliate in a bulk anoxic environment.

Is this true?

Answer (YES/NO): NO